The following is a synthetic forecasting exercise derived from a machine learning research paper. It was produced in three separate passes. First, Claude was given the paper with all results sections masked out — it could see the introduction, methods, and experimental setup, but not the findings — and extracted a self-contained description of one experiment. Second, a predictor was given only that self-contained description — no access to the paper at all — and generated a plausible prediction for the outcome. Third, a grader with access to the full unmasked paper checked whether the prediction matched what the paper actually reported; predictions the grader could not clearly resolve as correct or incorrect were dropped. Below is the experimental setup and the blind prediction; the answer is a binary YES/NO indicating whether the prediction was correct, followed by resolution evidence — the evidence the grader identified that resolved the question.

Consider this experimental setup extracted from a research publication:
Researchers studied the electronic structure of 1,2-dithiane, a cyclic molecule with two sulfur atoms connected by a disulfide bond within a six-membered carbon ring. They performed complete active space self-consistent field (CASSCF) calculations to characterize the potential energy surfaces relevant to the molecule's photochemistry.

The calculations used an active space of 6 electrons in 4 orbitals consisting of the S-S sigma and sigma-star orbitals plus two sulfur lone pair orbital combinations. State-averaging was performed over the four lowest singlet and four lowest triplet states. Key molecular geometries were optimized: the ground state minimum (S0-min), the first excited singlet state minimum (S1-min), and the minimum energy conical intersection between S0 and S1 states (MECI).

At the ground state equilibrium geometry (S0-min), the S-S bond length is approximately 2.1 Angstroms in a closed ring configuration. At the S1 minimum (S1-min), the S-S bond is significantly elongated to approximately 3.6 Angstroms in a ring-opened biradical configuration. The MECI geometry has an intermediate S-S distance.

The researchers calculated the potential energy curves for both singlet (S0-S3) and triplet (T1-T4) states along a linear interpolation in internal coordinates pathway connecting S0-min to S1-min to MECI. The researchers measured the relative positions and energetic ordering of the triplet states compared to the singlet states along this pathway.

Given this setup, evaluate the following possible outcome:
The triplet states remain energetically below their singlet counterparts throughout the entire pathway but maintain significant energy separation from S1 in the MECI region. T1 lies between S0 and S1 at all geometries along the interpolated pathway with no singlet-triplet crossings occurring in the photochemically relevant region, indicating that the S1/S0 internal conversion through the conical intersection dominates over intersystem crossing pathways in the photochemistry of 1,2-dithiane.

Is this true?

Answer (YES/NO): NO